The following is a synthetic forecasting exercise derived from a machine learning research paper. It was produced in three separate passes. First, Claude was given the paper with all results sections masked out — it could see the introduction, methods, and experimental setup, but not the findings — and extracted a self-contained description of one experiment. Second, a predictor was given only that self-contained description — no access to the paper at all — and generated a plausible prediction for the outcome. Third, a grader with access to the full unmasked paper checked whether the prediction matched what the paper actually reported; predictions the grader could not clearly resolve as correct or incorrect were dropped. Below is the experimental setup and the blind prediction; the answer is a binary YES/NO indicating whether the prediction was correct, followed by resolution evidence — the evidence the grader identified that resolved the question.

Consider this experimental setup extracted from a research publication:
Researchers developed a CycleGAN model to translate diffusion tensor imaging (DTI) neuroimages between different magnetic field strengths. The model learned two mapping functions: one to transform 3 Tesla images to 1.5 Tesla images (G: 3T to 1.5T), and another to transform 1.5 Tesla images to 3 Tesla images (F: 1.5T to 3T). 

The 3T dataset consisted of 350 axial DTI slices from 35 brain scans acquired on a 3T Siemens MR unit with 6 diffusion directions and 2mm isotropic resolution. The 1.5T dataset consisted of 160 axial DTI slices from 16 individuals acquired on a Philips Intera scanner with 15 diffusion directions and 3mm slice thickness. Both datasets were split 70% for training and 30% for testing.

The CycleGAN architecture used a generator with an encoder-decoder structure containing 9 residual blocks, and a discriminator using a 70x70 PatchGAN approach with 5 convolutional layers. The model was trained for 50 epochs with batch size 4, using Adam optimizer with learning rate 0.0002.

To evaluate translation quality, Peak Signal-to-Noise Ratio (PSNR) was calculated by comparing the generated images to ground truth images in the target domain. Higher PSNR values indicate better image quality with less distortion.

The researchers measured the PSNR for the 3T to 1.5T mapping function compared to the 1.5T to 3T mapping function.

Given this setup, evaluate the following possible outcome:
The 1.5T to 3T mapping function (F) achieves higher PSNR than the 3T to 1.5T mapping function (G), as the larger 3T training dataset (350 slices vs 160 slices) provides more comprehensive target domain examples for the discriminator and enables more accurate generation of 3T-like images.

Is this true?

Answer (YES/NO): YES